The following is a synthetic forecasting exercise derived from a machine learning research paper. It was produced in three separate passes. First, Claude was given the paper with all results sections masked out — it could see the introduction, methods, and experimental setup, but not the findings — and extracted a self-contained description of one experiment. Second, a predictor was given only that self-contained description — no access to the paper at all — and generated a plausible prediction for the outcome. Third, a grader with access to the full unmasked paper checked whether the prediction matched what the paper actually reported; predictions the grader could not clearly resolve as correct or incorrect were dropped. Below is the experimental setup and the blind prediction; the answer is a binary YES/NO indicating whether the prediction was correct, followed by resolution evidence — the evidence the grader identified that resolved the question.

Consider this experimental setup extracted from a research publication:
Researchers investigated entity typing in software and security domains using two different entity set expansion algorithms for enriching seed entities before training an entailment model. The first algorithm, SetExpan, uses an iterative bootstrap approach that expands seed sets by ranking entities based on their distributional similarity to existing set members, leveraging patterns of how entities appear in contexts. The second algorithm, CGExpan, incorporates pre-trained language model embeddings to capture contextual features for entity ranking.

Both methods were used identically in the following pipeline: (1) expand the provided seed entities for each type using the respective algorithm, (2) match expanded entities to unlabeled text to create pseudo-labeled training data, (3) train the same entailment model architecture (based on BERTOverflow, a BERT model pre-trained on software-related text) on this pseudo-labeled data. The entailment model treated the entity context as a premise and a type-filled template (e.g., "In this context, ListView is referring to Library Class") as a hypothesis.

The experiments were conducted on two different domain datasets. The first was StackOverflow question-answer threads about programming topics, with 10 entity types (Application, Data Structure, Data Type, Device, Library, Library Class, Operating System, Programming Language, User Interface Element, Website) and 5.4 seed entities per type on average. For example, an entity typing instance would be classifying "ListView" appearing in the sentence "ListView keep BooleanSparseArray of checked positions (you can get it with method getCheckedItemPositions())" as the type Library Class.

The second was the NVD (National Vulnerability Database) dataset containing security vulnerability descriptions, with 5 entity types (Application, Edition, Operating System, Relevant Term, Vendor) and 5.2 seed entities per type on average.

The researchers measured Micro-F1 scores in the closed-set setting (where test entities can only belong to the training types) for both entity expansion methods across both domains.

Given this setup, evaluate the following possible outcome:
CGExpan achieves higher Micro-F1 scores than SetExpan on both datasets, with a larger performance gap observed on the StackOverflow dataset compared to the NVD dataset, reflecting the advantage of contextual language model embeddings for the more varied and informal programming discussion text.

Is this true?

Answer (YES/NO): NO